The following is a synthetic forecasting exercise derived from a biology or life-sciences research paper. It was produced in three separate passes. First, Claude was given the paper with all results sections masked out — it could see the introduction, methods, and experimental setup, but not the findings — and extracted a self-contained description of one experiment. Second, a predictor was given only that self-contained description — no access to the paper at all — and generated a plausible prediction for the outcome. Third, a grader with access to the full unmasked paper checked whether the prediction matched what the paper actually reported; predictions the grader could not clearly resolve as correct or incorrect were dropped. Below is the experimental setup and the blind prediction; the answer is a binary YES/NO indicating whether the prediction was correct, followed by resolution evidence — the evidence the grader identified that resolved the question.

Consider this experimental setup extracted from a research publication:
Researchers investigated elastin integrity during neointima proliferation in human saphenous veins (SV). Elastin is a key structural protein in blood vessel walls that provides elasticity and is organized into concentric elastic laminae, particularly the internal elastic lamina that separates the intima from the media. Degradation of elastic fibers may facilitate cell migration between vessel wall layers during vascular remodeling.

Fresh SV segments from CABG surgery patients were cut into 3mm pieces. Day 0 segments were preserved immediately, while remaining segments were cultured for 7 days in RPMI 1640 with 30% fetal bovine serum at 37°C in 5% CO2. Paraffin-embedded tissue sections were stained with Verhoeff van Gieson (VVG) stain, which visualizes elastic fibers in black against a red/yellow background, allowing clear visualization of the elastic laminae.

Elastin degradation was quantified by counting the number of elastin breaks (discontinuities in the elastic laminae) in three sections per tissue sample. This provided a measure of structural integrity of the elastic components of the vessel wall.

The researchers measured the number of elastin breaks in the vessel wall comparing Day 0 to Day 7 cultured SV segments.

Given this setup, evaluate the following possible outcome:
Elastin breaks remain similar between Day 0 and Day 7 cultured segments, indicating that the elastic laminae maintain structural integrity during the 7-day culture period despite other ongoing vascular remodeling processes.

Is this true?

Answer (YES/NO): NO